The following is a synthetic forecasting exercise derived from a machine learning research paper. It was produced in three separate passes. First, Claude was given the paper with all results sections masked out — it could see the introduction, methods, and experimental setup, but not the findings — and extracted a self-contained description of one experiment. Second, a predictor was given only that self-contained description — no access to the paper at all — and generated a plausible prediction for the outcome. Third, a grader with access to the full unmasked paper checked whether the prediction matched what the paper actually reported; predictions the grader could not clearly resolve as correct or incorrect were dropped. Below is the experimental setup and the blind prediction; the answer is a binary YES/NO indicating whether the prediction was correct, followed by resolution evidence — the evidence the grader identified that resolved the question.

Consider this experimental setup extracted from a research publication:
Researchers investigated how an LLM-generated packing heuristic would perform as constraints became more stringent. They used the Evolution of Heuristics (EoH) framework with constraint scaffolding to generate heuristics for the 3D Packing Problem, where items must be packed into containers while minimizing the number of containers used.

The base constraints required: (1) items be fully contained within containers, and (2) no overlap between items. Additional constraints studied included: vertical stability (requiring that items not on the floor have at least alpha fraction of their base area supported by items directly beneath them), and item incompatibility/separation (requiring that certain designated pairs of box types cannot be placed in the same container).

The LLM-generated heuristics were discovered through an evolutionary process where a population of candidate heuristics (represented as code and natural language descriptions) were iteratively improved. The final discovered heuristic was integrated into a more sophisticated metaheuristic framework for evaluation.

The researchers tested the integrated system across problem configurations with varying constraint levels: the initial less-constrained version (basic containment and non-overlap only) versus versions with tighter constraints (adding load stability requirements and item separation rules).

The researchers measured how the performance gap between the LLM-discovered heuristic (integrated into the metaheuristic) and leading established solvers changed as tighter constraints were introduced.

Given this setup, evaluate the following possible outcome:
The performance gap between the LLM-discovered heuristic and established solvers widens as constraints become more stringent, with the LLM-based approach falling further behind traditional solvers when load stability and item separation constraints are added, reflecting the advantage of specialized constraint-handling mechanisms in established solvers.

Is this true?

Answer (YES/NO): YES